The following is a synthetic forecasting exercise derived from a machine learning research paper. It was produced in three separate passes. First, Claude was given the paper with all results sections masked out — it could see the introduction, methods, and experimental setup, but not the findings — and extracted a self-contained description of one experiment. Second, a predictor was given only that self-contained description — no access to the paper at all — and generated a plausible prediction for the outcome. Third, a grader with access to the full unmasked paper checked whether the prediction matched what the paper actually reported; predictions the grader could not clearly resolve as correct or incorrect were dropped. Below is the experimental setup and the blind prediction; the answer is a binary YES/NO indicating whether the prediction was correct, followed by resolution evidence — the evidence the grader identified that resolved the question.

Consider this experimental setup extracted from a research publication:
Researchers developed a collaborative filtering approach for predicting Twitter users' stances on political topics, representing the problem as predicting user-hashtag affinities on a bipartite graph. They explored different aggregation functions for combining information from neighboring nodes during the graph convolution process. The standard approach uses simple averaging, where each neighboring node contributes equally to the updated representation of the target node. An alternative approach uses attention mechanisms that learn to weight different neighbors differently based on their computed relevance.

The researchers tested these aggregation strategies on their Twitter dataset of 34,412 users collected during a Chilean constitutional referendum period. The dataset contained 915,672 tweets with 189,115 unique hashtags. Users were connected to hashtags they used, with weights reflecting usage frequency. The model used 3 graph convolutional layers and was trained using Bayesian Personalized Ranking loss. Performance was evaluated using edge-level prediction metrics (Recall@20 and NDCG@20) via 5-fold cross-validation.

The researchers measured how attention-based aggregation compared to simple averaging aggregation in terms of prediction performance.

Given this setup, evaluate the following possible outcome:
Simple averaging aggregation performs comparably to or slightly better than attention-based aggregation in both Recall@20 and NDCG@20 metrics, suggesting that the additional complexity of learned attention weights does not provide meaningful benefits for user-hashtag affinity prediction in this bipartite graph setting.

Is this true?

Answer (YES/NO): YES